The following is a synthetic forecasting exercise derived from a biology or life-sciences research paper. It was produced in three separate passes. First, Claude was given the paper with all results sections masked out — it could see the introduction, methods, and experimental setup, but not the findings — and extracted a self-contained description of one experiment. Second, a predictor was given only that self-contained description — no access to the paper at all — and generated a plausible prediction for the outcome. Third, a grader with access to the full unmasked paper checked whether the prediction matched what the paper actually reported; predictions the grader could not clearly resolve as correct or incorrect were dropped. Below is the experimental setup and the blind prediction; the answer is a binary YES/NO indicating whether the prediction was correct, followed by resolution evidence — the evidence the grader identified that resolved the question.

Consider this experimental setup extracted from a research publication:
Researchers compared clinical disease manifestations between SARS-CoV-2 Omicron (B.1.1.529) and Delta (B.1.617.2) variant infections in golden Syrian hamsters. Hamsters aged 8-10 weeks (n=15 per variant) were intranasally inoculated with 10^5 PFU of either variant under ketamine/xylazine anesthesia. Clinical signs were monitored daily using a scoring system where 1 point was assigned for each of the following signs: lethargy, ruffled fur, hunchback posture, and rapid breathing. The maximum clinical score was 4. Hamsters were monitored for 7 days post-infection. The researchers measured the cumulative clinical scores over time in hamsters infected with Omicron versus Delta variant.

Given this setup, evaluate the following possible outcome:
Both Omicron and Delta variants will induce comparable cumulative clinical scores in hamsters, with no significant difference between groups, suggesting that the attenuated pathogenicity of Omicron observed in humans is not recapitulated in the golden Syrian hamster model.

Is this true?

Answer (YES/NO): NO